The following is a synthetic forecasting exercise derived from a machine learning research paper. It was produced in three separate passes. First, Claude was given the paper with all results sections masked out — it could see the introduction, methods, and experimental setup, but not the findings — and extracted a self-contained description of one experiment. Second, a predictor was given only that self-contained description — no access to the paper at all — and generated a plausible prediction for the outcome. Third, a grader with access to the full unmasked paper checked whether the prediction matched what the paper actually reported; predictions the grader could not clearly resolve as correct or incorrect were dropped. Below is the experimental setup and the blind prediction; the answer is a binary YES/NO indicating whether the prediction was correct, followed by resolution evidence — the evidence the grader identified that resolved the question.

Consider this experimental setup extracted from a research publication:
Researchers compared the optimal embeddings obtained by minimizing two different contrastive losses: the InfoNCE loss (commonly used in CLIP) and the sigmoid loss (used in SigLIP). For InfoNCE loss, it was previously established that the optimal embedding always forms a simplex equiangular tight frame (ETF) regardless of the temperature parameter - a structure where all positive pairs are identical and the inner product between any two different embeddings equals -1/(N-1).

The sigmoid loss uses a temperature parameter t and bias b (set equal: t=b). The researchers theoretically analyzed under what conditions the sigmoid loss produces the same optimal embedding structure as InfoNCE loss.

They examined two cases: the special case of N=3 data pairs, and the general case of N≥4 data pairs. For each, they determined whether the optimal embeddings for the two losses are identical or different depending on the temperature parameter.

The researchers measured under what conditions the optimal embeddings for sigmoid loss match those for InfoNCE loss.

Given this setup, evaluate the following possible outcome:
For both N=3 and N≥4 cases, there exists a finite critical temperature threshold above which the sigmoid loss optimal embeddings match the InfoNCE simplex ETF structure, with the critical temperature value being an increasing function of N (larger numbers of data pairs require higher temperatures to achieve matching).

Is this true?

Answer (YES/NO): NO